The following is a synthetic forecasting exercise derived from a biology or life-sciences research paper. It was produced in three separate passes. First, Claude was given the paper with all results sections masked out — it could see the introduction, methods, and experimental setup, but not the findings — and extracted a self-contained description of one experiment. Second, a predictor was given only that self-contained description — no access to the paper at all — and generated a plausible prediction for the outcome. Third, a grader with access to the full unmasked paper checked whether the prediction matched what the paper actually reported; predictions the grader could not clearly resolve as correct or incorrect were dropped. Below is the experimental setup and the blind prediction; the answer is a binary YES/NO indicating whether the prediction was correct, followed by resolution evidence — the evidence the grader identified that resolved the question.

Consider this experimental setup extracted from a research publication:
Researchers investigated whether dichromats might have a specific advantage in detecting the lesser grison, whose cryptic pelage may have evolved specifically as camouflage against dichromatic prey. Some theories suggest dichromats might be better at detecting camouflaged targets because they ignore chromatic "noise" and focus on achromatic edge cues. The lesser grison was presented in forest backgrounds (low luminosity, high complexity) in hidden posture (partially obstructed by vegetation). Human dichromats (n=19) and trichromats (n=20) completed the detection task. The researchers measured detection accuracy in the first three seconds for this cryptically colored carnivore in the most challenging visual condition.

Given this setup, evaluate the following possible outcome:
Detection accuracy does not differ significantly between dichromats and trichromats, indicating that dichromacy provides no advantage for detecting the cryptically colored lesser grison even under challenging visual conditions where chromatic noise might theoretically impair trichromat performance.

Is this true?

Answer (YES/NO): YES